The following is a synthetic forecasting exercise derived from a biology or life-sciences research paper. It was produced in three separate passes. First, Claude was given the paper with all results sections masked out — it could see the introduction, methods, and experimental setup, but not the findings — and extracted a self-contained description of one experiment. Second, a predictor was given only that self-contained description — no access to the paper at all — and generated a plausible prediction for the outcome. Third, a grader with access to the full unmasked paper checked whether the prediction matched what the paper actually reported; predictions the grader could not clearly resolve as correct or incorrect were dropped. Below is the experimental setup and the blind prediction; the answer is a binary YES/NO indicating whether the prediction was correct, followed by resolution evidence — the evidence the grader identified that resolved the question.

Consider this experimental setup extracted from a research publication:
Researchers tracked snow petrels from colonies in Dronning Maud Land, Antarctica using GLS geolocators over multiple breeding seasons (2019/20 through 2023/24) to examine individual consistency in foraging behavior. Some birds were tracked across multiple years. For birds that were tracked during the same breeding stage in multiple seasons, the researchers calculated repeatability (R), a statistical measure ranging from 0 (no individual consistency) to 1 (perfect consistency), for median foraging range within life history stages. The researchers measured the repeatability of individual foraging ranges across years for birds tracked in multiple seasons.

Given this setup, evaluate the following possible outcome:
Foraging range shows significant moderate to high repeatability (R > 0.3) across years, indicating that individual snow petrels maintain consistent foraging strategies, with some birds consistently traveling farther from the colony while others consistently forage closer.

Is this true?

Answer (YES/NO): NO